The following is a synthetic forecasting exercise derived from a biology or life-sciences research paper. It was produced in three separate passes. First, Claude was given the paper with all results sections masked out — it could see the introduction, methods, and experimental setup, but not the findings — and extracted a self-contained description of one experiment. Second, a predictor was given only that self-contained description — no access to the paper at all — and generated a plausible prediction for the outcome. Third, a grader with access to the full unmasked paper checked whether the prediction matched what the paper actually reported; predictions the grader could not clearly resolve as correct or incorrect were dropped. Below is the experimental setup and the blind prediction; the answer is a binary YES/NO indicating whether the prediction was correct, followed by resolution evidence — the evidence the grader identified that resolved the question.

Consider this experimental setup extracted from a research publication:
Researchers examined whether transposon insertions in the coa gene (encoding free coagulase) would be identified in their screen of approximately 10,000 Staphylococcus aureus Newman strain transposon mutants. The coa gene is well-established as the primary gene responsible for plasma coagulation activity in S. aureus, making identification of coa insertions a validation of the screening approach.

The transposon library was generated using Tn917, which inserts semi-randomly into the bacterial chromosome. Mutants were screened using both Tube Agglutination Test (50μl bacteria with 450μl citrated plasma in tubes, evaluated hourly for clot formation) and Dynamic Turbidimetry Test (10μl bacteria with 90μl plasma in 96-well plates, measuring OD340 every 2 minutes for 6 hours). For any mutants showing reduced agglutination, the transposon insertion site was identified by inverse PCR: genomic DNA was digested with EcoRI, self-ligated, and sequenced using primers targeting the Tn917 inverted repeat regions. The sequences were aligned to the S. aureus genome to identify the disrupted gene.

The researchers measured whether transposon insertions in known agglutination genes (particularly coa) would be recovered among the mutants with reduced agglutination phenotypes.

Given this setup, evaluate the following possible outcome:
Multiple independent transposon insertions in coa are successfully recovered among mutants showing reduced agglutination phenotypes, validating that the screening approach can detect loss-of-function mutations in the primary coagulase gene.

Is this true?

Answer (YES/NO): YES